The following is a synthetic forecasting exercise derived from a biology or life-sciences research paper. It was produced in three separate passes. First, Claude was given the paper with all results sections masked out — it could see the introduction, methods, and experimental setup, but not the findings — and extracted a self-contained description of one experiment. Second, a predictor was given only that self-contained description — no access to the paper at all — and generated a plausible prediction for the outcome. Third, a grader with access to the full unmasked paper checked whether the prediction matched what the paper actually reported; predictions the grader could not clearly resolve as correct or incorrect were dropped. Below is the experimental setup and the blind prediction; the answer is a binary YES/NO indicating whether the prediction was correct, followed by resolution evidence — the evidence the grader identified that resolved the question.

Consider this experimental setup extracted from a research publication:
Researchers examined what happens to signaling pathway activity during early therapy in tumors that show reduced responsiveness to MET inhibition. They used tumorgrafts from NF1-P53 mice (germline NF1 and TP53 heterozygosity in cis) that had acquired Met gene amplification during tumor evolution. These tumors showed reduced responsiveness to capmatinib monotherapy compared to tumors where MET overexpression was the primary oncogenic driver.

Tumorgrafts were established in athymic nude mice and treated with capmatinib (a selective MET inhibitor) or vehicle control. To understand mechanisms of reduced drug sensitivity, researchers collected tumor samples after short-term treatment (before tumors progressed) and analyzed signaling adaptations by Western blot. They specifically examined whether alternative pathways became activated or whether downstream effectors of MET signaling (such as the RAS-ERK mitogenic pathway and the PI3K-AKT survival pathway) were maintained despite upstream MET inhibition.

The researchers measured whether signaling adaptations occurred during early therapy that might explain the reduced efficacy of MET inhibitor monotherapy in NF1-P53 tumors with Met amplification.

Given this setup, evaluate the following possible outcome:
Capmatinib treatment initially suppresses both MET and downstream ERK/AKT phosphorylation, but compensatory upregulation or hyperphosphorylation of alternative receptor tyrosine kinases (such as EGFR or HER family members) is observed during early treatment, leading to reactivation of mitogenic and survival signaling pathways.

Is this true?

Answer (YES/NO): NO